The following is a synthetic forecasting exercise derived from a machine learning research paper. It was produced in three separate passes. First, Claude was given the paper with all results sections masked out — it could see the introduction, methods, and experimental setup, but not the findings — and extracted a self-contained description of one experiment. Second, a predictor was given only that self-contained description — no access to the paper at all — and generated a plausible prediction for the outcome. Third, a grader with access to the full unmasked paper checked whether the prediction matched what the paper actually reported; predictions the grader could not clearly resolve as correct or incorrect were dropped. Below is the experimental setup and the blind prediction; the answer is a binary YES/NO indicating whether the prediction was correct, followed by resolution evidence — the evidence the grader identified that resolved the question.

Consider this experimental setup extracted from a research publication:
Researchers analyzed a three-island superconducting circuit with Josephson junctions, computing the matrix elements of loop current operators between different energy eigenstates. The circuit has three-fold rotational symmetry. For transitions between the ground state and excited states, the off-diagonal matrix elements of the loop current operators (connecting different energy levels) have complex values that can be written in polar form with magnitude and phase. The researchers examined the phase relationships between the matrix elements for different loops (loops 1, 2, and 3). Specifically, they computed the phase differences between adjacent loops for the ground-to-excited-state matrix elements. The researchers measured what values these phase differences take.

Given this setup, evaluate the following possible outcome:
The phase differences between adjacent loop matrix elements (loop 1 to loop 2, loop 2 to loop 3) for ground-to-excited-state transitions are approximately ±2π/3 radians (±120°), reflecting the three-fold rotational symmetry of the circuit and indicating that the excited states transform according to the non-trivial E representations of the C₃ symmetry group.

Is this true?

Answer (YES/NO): NO